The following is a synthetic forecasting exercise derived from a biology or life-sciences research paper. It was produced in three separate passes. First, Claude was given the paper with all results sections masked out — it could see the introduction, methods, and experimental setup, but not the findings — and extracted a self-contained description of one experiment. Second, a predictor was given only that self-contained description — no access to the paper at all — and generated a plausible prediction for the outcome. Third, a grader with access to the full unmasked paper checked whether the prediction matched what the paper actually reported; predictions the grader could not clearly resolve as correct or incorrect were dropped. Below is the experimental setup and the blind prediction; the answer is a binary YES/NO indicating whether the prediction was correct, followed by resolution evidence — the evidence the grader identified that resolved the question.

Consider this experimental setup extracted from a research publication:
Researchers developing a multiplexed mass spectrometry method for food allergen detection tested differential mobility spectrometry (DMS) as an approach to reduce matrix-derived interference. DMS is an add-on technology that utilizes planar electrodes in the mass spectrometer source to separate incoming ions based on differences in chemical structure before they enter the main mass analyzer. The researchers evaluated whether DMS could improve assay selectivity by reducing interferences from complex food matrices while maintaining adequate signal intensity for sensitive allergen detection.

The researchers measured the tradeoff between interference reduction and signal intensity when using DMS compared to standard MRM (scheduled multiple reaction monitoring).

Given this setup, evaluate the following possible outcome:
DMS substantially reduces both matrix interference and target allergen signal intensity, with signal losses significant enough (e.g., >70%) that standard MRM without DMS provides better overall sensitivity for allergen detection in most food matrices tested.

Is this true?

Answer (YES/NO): NO